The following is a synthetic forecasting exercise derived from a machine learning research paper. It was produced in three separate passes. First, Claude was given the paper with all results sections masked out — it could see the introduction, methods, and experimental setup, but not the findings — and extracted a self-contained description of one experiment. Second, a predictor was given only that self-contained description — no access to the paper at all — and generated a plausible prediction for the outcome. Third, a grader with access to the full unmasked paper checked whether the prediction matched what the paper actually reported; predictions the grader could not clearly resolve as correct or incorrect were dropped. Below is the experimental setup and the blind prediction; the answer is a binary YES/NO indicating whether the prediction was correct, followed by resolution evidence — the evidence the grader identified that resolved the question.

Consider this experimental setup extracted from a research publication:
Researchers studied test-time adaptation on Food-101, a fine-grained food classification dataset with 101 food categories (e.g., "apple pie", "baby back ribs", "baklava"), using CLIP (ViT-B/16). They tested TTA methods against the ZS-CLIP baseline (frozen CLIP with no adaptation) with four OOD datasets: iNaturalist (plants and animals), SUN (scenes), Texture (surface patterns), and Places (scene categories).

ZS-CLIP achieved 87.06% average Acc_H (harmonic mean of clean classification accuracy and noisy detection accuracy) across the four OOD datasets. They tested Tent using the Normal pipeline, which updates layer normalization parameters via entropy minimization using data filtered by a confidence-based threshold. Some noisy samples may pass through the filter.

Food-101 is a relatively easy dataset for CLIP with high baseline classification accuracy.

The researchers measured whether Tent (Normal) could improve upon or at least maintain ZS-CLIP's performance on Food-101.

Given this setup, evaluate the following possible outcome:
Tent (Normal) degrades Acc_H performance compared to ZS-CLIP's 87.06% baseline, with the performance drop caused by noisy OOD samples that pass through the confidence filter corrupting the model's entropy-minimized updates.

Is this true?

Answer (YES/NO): YES